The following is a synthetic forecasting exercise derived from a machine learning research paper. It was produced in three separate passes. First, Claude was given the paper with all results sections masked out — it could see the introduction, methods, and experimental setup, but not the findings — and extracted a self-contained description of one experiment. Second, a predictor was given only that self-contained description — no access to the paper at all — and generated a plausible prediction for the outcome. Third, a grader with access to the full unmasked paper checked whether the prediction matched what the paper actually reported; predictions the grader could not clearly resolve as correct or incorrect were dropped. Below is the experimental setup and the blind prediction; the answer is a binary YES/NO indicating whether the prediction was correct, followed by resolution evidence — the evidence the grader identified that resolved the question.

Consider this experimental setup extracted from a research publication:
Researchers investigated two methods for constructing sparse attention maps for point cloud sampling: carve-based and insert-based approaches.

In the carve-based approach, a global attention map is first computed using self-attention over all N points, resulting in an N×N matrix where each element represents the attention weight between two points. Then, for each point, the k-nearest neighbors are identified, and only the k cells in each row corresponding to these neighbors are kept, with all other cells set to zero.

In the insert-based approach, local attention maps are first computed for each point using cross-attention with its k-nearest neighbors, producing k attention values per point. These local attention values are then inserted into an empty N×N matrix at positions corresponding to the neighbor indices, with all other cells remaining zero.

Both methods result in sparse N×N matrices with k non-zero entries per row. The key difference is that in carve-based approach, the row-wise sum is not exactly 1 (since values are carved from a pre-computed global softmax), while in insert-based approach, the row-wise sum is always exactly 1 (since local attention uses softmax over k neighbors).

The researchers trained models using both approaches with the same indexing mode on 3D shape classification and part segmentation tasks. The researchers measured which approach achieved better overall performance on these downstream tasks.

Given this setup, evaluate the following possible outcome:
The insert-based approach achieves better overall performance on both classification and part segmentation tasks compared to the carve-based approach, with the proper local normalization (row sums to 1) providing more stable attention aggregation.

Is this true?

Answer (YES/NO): NO